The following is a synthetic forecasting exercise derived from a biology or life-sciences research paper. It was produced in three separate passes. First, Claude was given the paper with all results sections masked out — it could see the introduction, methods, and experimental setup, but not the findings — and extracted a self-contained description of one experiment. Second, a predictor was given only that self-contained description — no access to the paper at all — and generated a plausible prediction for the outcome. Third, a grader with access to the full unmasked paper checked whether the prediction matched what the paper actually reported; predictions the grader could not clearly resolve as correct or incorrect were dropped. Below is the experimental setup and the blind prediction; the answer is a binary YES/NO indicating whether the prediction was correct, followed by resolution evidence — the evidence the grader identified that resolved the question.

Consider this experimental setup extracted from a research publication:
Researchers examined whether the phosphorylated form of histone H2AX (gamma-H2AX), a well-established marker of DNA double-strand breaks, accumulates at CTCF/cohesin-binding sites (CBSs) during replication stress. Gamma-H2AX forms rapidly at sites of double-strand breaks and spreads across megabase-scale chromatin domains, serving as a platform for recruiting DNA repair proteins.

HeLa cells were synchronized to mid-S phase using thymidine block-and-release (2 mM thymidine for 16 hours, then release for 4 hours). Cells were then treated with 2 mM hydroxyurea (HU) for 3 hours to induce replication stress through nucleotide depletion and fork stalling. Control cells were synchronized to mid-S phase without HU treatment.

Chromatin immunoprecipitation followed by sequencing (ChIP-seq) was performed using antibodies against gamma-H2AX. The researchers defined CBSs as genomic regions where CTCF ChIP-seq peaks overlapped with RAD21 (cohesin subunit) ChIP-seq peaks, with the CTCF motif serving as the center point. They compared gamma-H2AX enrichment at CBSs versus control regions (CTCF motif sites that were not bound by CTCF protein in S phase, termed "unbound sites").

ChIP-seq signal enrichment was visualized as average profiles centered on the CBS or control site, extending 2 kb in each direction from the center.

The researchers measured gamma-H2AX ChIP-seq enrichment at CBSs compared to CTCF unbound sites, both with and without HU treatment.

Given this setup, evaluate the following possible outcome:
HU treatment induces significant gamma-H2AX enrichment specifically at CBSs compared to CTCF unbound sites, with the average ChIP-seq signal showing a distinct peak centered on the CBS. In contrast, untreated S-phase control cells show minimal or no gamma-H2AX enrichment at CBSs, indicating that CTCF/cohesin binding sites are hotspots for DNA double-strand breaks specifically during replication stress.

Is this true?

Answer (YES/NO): NO